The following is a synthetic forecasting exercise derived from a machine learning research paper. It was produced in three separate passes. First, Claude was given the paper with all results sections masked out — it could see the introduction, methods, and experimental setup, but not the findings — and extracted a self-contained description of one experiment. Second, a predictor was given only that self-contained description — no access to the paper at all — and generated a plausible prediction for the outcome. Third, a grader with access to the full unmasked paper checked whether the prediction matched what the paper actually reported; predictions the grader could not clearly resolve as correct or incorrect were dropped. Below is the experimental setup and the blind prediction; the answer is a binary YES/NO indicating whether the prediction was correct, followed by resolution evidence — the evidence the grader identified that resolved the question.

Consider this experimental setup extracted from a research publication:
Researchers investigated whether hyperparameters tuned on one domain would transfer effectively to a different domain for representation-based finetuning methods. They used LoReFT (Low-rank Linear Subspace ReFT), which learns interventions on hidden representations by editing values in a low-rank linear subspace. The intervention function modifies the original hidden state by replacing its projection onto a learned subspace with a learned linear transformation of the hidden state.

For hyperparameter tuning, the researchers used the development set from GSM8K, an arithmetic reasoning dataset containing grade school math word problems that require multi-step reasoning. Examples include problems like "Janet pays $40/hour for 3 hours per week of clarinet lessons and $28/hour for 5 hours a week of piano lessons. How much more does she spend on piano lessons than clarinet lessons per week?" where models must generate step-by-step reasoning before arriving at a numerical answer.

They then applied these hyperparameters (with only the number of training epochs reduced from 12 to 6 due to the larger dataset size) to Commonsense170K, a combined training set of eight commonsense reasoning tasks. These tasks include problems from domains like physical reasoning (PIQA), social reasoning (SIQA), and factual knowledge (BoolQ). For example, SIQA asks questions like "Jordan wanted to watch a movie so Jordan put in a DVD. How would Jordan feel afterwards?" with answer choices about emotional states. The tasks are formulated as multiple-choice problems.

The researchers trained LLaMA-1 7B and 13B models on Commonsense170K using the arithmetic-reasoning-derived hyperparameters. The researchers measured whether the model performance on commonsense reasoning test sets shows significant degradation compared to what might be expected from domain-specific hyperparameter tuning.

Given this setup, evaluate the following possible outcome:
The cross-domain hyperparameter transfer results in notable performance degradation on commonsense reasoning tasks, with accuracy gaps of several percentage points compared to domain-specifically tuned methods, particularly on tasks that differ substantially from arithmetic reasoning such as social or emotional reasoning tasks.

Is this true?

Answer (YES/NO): NO